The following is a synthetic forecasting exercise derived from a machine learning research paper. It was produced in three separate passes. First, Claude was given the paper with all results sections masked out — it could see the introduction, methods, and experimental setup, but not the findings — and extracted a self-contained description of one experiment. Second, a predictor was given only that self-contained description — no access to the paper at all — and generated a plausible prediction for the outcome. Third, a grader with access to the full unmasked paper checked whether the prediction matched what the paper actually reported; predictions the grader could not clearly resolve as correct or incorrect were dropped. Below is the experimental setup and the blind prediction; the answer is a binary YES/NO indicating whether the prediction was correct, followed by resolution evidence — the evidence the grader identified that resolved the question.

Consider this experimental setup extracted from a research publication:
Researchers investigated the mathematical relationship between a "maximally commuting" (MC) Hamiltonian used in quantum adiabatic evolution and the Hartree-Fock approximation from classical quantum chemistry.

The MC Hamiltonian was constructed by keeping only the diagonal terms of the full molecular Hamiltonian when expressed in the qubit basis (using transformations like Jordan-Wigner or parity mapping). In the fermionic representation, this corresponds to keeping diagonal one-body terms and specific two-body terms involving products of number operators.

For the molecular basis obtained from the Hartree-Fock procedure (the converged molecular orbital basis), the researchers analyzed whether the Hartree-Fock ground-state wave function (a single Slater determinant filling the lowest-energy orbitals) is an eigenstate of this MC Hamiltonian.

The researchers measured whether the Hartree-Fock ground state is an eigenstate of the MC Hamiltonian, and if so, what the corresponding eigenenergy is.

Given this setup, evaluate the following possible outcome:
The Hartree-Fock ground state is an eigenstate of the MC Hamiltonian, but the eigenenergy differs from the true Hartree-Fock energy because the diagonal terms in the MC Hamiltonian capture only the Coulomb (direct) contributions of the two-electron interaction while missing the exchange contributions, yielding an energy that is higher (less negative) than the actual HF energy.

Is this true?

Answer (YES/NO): NO